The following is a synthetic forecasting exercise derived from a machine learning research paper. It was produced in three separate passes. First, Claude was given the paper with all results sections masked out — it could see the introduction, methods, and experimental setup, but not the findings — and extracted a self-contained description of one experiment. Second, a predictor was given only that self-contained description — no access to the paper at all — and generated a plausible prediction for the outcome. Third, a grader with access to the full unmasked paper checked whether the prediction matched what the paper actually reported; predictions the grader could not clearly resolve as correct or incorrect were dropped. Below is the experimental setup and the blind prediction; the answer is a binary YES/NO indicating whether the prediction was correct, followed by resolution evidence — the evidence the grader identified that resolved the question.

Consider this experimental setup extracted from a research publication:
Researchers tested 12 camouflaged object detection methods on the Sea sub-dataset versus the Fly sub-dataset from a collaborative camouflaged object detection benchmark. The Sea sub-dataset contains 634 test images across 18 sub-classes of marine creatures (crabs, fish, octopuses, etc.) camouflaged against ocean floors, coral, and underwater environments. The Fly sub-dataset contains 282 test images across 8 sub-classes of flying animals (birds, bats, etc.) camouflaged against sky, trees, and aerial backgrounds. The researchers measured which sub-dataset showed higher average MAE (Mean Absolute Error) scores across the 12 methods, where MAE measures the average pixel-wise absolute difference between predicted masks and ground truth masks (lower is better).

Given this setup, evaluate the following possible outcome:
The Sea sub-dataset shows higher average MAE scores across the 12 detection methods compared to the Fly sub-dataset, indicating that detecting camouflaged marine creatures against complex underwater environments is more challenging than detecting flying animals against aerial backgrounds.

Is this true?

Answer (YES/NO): YES